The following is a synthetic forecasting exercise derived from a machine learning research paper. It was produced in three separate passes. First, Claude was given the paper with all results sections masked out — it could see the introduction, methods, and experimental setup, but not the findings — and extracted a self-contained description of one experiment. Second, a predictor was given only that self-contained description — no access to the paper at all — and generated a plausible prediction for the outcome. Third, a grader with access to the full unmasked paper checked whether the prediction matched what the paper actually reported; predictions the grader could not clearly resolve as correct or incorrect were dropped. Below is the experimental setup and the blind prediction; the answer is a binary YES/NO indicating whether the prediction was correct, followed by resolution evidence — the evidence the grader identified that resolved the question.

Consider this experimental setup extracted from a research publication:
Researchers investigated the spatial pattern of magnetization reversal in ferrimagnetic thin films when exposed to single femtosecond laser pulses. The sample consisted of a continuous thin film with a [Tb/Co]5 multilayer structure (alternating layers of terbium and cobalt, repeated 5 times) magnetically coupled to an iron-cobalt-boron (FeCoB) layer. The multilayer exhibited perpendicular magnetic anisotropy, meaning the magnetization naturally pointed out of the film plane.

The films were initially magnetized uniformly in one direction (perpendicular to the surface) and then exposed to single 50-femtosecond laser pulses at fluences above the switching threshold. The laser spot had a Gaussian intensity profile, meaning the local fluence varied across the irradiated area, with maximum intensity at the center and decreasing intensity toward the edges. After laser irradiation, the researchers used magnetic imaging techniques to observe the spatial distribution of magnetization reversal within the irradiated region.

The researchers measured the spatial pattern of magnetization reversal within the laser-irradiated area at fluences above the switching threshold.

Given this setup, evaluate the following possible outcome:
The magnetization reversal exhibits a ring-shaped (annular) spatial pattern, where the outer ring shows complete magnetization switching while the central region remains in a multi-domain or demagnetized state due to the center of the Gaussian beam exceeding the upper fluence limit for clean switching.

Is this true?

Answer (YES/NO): NO